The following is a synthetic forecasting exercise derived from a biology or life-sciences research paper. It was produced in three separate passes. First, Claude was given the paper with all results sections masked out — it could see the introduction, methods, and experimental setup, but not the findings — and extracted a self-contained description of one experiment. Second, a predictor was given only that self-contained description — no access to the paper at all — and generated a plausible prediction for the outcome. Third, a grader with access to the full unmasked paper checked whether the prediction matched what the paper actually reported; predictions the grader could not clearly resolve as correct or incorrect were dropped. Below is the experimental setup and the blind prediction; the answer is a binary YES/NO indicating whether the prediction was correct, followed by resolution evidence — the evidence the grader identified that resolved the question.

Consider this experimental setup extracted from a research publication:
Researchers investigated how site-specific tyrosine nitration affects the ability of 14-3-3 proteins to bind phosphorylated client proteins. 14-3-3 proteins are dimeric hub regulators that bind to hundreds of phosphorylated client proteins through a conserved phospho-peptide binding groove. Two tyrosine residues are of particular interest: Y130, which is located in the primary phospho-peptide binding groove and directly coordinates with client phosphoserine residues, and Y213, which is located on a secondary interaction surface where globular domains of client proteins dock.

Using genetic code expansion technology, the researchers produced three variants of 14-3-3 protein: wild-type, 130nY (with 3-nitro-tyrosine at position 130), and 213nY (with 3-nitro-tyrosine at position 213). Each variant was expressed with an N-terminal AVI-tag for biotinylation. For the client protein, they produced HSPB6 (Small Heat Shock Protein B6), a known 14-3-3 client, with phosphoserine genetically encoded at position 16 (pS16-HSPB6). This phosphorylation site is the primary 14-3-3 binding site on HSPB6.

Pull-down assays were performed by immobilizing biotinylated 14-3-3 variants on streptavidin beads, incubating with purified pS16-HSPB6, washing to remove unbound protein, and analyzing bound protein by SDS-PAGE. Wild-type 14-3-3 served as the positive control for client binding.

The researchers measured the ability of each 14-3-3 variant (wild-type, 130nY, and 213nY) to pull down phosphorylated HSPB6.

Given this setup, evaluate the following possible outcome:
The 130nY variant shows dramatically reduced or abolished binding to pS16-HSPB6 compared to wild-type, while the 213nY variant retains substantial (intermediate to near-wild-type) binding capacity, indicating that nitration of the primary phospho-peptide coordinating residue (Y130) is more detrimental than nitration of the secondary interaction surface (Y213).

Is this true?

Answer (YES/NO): YES